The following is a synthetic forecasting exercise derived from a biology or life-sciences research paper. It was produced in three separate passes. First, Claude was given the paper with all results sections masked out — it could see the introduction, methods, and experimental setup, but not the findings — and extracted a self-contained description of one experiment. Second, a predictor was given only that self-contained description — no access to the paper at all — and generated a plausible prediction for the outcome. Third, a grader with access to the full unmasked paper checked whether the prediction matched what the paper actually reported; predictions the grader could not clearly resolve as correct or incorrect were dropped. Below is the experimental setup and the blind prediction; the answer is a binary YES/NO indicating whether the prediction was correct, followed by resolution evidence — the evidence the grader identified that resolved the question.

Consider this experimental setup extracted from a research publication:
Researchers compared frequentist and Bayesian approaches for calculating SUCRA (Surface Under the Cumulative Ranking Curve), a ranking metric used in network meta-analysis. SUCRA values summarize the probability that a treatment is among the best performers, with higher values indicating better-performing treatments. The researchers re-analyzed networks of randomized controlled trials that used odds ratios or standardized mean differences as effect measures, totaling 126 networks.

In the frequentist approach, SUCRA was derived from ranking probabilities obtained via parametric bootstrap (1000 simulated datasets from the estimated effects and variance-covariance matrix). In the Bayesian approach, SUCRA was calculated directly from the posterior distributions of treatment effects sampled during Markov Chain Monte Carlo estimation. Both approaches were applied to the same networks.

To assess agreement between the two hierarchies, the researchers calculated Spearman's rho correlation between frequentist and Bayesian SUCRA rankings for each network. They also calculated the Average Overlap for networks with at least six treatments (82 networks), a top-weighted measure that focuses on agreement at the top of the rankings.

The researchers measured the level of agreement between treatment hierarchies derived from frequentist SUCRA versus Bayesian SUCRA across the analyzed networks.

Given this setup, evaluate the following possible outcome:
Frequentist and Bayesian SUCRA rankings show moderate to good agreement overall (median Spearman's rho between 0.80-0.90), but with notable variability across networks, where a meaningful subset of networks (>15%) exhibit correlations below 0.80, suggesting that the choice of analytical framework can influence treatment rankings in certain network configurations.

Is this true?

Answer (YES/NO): NO